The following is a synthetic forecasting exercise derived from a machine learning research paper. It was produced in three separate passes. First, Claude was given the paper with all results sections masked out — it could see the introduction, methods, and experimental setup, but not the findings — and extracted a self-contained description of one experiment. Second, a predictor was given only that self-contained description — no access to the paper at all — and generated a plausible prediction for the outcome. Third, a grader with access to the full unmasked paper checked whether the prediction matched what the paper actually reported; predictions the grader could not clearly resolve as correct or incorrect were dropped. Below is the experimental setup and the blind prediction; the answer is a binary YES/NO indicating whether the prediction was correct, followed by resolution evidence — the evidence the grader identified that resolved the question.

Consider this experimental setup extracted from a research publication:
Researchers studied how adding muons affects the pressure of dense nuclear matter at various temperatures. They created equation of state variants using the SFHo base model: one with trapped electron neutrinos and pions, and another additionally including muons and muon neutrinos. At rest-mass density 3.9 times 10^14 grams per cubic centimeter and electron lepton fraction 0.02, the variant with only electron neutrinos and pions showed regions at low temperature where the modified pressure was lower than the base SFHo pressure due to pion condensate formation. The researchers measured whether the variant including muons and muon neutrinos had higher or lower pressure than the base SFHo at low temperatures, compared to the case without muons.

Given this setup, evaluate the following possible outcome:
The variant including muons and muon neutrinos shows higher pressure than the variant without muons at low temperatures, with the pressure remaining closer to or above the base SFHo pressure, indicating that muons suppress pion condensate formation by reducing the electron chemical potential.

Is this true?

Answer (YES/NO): YES